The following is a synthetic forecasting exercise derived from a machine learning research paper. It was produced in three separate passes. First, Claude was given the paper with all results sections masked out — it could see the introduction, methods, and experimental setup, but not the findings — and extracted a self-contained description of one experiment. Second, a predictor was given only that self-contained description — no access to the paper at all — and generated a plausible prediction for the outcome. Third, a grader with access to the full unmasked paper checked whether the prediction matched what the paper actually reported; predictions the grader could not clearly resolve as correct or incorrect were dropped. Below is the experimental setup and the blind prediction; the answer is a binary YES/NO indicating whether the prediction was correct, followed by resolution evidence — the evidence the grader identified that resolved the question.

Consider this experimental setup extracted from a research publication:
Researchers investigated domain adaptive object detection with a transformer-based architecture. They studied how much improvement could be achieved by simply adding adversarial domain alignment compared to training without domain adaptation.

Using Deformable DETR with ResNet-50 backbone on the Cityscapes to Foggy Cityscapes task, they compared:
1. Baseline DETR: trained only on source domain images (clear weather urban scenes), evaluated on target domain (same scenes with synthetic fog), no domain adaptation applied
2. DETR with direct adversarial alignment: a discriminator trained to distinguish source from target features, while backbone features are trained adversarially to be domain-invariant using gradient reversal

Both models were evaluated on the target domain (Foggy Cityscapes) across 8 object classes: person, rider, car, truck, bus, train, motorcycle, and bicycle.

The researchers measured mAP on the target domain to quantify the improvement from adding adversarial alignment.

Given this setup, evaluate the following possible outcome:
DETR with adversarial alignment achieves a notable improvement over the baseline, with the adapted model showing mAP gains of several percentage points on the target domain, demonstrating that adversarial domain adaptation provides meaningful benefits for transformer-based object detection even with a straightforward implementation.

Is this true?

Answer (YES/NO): YES